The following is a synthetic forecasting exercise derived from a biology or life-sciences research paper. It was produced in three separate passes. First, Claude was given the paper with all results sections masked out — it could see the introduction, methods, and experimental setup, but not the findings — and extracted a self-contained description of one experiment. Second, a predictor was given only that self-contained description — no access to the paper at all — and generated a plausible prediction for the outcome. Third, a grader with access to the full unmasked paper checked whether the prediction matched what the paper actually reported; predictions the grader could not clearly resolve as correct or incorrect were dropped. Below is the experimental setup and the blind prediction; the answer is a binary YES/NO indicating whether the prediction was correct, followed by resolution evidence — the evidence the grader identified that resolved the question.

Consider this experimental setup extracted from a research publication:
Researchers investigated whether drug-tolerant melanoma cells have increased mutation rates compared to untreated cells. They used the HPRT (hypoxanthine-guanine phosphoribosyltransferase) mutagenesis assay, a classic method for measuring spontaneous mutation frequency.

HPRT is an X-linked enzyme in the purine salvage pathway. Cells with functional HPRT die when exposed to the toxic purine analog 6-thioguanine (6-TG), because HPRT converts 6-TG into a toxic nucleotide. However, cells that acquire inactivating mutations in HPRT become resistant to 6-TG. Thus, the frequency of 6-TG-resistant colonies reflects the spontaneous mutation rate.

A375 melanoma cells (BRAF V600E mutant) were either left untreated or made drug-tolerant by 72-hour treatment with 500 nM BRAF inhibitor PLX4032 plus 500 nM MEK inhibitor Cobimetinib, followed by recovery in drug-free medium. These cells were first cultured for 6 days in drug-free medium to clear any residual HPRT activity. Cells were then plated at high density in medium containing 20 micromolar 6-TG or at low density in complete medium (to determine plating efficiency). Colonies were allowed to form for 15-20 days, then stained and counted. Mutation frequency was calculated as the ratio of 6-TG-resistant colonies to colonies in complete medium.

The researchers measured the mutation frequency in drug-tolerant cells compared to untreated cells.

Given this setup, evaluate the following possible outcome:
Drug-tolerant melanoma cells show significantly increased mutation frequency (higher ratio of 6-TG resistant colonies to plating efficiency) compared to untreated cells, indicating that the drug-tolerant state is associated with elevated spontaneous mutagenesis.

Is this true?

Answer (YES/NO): YES